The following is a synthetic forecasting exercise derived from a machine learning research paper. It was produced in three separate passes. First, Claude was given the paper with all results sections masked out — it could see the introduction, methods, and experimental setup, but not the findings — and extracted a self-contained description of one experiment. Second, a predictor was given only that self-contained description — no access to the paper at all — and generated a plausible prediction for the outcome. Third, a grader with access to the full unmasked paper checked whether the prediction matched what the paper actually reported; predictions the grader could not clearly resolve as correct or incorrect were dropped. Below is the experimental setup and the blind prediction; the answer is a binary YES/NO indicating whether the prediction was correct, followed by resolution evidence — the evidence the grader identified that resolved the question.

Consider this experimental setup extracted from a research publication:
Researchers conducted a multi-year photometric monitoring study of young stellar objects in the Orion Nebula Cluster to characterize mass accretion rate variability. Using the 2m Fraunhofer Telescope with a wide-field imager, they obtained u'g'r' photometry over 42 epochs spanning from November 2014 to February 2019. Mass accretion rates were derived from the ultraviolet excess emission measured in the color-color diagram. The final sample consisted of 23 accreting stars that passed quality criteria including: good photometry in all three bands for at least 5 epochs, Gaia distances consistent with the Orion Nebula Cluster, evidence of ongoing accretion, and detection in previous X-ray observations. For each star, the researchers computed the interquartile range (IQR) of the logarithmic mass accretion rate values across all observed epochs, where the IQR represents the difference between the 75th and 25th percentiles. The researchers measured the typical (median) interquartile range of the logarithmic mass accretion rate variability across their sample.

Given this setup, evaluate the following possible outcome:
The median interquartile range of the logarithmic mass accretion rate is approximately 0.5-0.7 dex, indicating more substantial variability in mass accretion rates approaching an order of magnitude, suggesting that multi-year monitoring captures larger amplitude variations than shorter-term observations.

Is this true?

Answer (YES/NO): NO